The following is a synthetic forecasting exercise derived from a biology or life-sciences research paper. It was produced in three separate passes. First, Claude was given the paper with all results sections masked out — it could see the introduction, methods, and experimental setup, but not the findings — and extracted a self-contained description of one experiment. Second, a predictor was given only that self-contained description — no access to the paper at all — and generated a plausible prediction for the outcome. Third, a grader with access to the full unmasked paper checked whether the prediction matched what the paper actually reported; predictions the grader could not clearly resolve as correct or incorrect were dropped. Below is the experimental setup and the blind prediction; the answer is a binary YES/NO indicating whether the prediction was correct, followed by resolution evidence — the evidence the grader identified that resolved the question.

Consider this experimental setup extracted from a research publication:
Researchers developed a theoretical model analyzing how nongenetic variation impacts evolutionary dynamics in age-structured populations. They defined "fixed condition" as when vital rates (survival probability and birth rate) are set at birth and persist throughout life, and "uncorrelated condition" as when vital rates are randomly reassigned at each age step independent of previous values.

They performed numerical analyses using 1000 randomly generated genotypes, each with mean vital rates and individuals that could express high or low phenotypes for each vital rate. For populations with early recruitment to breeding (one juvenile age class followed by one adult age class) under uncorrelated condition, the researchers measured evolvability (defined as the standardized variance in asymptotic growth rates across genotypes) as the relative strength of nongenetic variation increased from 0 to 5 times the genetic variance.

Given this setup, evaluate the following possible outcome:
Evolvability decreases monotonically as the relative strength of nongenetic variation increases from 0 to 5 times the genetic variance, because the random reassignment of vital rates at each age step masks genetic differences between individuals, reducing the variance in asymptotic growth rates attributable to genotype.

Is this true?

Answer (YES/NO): NO